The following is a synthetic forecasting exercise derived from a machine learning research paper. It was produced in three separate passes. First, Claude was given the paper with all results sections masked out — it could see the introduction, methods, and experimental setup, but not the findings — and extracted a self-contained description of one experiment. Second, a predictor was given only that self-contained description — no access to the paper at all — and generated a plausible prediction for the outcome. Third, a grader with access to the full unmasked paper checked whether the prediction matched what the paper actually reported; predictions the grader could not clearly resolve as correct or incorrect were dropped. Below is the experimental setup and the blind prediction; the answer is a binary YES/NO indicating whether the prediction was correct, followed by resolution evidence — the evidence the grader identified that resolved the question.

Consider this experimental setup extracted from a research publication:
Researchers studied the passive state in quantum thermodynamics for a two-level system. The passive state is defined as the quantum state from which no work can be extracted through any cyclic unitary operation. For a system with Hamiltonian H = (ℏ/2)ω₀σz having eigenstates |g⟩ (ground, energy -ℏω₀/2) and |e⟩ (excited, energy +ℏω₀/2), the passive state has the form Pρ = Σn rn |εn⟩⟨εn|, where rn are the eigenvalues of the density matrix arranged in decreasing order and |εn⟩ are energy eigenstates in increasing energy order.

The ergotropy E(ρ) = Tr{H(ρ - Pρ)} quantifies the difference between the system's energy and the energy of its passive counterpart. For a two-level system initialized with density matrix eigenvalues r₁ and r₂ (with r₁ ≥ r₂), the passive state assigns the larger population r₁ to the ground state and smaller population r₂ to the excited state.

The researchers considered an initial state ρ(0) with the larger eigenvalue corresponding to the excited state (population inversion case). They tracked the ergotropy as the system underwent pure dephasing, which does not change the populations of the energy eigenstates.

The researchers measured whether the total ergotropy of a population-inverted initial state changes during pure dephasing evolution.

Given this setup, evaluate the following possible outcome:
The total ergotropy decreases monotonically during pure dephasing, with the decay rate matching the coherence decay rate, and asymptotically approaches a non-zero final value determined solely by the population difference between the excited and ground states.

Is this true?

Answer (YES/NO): NO